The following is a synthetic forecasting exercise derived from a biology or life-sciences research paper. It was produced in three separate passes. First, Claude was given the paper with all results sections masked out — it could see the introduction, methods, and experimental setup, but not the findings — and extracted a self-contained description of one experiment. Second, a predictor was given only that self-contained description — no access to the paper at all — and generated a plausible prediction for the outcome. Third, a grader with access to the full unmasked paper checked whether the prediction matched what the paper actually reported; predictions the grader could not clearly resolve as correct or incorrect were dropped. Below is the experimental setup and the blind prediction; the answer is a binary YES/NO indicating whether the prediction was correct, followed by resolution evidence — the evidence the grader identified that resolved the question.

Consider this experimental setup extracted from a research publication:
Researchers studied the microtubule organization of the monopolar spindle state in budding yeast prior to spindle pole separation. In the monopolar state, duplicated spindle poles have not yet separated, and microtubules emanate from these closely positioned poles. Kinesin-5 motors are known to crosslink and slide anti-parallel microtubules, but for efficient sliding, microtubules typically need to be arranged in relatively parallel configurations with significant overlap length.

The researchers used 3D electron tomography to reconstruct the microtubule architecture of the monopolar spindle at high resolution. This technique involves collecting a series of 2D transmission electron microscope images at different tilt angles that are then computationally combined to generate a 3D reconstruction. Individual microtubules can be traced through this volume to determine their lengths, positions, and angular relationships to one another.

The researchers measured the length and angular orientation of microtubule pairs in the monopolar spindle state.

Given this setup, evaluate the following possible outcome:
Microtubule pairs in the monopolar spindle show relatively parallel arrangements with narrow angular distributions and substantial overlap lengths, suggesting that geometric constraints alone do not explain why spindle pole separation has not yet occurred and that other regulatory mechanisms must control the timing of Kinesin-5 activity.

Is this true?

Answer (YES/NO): NO